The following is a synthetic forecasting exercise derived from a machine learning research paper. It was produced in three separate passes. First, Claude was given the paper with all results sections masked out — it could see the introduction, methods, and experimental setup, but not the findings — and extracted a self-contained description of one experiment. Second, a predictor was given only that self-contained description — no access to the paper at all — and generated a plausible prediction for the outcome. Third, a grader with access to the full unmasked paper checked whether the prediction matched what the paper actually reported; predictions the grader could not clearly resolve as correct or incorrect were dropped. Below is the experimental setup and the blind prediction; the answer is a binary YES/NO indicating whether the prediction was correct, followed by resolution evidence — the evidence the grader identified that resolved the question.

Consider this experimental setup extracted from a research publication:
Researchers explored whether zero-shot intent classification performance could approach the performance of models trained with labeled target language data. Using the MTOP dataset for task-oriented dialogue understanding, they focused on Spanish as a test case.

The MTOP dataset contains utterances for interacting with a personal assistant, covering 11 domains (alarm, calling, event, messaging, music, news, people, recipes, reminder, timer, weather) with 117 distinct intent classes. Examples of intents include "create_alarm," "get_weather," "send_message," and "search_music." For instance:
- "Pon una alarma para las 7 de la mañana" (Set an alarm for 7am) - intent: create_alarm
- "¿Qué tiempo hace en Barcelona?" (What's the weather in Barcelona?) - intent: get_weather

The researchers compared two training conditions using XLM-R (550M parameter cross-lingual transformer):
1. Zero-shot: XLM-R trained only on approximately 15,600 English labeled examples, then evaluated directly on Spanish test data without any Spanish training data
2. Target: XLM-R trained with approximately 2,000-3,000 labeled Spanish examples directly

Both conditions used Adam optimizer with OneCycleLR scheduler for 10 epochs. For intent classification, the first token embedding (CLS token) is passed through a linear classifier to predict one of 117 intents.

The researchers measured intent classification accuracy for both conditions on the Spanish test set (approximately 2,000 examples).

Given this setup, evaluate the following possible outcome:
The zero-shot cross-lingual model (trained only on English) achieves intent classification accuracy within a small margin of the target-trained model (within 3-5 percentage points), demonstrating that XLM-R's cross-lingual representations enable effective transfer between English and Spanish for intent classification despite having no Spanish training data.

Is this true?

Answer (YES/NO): YES